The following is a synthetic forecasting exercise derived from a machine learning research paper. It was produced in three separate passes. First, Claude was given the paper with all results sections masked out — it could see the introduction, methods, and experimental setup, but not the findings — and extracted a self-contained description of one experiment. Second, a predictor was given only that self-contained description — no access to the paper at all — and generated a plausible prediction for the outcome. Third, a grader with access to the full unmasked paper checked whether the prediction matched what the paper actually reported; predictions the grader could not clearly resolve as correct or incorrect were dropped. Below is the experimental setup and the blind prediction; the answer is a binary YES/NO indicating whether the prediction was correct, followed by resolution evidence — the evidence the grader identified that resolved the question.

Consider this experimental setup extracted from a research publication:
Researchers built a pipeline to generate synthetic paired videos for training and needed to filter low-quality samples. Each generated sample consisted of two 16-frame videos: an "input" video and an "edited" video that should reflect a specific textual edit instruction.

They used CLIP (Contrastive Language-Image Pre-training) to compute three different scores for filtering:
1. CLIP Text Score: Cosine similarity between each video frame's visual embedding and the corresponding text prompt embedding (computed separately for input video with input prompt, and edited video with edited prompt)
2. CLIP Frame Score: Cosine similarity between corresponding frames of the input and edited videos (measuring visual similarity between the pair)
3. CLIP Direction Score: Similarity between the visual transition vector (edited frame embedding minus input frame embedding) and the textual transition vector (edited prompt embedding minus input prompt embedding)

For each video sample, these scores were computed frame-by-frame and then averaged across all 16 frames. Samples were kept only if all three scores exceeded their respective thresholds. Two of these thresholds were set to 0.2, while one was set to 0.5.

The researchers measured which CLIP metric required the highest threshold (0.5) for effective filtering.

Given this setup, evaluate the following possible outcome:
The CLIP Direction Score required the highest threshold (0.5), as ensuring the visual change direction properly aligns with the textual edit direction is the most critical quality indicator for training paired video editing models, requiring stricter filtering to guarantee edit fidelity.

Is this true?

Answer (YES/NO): NO